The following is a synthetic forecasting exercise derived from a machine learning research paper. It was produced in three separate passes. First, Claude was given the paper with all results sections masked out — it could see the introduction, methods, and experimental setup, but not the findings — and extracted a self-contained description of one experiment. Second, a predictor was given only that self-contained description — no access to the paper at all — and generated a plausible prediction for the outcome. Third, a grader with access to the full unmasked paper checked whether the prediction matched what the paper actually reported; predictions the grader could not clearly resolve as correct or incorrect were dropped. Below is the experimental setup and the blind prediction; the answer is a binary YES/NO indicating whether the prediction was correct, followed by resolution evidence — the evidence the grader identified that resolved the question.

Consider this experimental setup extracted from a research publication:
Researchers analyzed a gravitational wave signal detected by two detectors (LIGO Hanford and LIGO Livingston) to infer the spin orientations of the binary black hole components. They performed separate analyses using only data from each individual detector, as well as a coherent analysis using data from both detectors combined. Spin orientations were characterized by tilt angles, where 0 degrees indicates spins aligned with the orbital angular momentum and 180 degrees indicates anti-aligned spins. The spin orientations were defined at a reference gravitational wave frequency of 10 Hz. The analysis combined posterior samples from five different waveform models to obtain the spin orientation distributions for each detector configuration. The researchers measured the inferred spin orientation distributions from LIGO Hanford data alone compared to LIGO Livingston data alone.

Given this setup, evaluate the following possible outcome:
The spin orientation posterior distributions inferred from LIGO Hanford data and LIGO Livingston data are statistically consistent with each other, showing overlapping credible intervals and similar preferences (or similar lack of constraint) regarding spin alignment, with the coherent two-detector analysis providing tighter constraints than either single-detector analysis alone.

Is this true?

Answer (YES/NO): NO